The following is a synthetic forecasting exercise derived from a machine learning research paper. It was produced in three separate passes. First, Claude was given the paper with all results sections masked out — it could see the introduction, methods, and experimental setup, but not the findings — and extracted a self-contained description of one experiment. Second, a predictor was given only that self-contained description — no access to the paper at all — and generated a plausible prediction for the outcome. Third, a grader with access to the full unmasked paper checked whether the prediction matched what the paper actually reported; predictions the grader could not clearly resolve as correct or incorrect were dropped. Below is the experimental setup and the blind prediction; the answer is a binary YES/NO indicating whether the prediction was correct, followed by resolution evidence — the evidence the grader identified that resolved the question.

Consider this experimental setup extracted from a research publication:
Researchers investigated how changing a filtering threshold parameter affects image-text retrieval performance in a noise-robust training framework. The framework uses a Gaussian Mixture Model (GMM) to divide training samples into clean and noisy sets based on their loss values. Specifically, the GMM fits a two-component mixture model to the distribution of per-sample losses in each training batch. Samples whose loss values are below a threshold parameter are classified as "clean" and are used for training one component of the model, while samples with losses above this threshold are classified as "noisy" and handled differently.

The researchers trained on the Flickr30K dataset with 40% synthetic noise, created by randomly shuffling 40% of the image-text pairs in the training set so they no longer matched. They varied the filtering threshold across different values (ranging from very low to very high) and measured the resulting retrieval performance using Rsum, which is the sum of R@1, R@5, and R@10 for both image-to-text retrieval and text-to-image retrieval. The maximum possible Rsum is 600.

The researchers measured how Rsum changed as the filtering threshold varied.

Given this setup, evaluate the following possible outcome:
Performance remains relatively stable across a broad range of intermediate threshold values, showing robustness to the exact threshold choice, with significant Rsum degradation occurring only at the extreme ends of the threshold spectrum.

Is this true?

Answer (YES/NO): NO